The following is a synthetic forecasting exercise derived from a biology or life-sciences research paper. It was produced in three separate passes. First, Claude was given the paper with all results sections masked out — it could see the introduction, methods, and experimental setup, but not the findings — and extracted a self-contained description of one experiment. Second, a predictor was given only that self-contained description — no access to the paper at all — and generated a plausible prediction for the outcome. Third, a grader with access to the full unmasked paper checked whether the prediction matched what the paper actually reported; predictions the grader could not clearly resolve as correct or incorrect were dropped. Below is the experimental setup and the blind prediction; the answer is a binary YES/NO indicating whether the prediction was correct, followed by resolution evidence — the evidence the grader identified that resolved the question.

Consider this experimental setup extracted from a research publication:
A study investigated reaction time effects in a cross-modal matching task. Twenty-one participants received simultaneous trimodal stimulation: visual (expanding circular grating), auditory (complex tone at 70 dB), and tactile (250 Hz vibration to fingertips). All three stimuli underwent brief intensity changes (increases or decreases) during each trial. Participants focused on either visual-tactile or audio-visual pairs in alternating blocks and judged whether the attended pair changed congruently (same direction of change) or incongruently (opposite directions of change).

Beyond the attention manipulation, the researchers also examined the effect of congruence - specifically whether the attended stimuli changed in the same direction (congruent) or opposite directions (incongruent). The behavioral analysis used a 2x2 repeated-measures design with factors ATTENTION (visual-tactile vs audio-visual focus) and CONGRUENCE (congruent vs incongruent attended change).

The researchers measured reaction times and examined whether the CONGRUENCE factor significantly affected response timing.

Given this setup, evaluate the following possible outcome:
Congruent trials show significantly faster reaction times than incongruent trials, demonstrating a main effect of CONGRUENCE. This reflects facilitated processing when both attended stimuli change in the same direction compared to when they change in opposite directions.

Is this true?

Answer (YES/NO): YES